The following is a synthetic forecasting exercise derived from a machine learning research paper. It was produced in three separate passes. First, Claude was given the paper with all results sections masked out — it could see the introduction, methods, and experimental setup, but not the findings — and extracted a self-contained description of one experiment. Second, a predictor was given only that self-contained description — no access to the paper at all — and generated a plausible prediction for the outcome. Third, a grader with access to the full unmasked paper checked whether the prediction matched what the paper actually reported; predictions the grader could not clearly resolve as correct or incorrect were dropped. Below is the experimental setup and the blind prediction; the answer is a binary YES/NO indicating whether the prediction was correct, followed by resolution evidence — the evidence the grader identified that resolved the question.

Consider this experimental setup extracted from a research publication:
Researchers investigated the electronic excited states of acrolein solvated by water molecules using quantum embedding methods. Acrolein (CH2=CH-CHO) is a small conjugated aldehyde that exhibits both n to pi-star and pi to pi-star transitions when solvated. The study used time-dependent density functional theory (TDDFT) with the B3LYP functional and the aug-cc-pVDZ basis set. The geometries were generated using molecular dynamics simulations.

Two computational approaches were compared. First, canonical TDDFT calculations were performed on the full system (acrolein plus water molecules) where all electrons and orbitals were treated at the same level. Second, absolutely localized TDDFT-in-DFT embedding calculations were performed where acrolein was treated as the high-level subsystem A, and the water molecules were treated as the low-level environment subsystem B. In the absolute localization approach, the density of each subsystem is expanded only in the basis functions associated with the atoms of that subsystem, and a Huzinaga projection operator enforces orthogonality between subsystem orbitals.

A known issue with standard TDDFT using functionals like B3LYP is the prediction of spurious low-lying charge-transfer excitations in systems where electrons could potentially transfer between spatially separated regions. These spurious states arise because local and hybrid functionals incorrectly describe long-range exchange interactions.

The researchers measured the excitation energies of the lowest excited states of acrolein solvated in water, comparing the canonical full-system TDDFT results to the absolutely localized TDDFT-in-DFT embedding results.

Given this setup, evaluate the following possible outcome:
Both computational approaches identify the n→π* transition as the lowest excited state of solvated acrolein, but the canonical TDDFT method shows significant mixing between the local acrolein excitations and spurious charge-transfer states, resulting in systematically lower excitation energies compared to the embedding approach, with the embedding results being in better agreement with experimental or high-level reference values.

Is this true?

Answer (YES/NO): NO